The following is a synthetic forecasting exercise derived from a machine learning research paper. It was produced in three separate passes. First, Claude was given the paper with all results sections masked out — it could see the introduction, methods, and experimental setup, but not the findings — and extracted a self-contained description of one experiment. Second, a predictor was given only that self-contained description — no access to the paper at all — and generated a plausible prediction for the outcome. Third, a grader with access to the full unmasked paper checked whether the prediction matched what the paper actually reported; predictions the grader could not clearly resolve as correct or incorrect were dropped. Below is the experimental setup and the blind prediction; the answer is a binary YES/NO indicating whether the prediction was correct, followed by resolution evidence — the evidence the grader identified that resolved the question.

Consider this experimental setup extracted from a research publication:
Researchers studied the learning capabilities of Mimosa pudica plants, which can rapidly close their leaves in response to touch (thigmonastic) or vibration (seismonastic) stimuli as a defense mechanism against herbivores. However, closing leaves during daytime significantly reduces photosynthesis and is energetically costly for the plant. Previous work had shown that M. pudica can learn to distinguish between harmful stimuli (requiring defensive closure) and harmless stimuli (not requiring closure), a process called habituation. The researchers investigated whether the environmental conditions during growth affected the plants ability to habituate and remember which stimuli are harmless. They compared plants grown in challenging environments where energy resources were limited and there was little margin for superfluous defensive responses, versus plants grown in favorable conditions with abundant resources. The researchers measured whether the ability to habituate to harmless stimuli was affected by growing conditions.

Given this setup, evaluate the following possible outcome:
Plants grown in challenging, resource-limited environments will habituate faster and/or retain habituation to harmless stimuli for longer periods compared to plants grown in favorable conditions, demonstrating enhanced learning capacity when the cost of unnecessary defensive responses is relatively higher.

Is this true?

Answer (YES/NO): YES